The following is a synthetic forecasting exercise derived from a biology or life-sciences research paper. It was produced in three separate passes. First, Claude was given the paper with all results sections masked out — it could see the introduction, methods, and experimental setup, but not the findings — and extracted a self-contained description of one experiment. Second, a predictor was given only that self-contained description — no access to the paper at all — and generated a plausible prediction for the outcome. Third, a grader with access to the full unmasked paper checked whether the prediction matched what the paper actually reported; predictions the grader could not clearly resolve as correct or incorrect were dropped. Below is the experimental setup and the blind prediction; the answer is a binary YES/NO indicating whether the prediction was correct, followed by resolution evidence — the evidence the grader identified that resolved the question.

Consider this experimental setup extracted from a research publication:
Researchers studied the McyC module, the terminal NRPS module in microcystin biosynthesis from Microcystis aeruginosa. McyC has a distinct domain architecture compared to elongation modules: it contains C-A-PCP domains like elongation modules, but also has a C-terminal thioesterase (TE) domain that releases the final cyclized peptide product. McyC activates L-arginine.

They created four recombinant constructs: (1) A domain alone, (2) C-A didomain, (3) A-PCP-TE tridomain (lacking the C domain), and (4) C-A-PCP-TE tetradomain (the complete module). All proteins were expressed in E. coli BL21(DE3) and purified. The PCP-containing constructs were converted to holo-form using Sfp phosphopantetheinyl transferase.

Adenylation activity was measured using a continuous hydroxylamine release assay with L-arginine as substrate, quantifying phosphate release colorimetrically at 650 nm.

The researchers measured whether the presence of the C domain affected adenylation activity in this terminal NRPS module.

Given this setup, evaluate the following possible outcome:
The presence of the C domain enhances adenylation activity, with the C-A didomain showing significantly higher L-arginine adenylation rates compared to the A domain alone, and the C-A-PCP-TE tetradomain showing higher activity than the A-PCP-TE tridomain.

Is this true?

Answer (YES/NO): YES